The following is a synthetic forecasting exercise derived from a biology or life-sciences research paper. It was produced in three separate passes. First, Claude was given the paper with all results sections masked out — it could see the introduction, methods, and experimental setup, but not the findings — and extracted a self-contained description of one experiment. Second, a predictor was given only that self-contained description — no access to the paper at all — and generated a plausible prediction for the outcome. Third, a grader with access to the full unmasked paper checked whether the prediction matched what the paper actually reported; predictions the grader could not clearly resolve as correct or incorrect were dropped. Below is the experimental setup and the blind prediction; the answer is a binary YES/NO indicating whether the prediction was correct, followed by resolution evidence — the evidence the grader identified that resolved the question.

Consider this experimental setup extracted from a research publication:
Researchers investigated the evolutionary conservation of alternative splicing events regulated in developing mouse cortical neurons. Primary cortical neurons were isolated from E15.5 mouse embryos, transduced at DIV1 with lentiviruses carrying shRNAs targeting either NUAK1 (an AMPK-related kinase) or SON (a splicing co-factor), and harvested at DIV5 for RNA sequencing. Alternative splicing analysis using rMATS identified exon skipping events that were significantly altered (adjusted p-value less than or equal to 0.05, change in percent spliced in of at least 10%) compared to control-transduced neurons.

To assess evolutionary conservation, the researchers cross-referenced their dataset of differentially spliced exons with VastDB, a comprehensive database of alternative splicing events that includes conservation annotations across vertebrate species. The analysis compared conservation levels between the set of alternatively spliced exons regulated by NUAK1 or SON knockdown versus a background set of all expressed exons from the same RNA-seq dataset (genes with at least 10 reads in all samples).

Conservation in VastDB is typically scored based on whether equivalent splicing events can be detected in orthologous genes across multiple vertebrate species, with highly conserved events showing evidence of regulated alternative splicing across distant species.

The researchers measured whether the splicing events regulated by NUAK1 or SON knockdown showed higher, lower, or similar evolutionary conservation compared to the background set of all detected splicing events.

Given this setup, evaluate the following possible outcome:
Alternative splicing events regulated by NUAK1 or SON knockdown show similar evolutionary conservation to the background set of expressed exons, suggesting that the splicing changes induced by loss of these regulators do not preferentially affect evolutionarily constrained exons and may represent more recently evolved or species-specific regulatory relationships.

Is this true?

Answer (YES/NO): NO